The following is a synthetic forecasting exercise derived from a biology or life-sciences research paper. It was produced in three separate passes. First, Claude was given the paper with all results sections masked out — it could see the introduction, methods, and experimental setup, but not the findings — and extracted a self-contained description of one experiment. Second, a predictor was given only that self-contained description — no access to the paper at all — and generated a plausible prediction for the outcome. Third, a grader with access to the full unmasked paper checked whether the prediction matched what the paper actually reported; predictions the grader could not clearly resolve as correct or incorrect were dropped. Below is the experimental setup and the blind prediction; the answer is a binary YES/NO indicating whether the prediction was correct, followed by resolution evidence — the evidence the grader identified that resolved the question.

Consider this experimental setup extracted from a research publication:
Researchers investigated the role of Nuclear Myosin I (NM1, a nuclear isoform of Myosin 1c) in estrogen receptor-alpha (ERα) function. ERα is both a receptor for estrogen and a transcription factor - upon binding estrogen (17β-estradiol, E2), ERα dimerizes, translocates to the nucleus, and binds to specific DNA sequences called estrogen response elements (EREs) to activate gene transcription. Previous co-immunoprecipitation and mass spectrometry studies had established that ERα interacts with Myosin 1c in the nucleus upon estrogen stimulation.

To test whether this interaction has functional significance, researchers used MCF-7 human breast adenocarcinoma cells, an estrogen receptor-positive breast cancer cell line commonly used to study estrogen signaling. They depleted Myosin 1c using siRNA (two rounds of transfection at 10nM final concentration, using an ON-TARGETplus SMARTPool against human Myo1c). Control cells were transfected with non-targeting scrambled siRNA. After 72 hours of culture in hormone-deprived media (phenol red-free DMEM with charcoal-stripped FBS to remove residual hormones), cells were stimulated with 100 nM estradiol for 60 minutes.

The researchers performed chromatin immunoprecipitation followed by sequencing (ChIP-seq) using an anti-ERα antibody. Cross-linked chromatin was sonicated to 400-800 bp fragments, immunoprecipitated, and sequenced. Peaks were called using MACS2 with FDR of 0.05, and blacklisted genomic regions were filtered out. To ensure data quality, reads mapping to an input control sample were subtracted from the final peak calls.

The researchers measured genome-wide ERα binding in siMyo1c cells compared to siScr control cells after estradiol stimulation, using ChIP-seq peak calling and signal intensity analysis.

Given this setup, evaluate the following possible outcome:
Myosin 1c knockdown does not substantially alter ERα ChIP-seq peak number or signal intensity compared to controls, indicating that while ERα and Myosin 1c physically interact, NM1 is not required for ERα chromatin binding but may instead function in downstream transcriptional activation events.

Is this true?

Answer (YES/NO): NO